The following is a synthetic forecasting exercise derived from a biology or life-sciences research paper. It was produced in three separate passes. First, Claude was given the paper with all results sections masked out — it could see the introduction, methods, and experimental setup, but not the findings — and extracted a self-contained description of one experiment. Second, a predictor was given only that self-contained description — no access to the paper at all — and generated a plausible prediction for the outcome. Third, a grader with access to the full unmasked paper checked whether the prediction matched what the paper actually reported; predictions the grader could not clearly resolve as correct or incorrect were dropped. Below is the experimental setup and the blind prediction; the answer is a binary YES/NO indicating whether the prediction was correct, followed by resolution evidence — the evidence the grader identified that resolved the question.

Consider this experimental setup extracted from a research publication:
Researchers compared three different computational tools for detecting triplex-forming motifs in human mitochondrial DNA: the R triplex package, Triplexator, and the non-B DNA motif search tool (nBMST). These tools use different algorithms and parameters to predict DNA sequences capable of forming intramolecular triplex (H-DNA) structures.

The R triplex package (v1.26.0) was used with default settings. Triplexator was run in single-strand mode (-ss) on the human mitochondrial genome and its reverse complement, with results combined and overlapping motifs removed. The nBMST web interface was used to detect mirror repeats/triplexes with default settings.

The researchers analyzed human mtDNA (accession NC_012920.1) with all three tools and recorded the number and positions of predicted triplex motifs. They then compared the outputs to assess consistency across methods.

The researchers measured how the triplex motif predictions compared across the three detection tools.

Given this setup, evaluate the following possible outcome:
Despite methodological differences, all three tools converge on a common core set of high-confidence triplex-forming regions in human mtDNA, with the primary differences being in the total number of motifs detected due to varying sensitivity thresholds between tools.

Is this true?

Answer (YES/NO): NO